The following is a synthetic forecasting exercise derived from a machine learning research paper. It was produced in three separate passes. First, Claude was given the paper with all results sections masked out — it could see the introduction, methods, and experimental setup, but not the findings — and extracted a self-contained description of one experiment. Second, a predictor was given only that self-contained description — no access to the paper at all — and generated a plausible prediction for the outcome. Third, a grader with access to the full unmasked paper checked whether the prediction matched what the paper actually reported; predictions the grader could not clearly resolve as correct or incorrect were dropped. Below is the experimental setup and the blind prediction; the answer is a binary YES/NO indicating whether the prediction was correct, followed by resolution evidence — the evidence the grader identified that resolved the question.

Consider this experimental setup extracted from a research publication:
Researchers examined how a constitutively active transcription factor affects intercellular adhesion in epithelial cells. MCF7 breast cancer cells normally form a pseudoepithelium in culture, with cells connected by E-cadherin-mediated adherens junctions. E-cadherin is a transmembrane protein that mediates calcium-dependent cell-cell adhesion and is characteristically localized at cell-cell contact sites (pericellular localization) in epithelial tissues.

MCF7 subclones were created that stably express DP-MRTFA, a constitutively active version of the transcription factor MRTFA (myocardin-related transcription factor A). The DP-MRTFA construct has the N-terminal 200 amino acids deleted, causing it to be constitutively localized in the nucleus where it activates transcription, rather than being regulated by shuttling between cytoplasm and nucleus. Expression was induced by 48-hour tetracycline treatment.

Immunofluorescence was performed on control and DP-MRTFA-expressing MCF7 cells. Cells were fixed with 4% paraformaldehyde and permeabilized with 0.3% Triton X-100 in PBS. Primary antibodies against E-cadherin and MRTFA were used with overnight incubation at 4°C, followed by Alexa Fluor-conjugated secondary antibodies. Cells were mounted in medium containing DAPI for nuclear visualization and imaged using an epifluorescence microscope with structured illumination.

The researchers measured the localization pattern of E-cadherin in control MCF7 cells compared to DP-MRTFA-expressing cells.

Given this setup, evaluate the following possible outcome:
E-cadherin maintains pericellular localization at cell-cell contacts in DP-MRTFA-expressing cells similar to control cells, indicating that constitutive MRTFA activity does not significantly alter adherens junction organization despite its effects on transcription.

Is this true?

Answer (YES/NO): NO